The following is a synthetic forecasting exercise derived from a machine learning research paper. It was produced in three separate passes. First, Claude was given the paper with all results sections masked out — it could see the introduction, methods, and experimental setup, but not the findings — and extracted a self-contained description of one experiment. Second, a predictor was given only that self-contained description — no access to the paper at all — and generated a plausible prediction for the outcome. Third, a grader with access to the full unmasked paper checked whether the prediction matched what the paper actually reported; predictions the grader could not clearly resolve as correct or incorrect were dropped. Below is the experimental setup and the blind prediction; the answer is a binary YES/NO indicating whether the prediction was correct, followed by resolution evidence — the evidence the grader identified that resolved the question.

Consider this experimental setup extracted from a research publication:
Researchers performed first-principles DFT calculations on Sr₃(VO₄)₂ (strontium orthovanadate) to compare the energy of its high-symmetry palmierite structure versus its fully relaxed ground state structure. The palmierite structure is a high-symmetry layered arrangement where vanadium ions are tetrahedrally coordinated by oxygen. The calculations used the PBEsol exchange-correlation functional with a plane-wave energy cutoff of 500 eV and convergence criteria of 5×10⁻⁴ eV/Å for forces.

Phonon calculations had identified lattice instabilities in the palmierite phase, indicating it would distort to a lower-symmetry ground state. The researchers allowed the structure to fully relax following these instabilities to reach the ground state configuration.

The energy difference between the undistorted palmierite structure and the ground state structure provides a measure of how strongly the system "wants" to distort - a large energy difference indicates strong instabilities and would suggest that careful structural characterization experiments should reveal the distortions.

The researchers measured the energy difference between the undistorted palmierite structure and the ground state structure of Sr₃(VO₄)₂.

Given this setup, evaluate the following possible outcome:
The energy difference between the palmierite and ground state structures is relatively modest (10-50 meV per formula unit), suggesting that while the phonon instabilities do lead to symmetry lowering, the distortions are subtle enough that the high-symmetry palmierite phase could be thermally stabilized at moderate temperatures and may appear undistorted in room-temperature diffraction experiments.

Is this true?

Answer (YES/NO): NO